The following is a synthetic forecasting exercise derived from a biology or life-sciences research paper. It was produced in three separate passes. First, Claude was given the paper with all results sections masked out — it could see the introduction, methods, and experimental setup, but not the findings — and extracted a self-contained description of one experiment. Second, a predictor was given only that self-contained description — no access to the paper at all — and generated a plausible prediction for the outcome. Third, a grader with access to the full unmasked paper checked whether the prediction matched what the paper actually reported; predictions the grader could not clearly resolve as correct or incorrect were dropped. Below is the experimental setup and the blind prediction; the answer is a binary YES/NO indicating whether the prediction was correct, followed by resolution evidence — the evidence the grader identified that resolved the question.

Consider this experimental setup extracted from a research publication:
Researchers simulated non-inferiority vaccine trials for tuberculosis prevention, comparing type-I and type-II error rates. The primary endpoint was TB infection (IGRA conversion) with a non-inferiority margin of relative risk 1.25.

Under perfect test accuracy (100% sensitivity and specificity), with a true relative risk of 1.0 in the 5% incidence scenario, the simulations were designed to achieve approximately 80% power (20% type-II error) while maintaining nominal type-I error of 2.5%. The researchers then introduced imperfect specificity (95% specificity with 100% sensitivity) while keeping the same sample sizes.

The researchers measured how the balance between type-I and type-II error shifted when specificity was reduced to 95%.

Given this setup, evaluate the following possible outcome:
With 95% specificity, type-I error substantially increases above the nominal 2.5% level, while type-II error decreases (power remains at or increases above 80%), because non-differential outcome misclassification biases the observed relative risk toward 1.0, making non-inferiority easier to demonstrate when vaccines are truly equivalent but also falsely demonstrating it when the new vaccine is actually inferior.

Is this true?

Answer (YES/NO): YES